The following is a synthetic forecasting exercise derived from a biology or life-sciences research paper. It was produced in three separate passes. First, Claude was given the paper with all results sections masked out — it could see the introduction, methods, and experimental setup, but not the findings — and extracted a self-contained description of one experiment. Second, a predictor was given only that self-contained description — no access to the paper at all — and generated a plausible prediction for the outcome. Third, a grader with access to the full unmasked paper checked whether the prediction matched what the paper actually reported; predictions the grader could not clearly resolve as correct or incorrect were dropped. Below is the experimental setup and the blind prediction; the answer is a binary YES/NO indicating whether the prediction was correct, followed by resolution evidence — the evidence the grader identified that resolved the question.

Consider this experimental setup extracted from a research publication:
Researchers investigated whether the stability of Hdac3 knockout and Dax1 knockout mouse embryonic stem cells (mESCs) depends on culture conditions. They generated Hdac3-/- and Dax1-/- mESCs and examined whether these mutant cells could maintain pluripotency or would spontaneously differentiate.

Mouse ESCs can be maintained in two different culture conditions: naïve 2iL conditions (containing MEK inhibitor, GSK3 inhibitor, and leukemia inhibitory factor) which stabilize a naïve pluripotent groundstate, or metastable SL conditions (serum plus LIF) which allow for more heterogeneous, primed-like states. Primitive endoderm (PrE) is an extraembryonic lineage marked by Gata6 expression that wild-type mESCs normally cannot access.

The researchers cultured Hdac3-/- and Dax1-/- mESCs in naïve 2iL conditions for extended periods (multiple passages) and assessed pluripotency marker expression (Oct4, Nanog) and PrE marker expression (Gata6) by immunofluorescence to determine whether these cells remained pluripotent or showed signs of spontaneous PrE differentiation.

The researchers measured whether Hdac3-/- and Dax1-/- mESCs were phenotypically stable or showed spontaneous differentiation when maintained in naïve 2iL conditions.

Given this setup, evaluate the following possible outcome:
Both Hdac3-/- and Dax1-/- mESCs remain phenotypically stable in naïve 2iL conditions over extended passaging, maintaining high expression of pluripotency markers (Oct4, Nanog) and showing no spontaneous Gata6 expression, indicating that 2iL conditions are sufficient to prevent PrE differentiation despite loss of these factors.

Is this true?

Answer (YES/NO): NO